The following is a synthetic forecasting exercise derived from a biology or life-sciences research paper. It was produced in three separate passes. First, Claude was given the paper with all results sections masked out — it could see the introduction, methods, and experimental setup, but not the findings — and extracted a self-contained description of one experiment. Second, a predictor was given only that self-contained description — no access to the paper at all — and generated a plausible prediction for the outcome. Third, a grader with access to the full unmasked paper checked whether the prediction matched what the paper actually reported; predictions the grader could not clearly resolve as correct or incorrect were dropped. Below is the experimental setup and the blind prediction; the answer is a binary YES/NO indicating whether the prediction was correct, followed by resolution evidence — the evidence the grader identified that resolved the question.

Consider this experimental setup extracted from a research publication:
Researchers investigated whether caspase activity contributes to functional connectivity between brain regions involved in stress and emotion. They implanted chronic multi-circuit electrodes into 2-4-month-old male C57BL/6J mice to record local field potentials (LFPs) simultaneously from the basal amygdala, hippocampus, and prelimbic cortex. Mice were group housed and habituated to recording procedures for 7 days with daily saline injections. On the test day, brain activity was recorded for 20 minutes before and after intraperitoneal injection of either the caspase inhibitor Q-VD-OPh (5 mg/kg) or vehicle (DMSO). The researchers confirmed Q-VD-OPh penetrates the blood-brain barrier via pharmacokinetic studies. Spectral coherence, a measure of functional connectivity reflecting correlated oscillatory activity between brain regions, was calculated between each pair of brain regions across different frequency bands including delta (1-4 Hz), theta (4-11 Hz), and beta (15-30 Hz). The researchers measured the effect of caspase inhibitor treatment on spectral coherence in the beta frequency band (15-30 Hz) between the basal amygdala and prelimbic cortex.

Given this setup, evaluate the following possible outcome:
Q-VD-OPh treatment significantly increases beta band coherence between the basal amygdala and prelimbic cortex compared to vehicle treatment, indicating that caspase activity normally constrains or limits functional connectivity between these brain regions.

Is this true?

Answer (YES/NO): NO